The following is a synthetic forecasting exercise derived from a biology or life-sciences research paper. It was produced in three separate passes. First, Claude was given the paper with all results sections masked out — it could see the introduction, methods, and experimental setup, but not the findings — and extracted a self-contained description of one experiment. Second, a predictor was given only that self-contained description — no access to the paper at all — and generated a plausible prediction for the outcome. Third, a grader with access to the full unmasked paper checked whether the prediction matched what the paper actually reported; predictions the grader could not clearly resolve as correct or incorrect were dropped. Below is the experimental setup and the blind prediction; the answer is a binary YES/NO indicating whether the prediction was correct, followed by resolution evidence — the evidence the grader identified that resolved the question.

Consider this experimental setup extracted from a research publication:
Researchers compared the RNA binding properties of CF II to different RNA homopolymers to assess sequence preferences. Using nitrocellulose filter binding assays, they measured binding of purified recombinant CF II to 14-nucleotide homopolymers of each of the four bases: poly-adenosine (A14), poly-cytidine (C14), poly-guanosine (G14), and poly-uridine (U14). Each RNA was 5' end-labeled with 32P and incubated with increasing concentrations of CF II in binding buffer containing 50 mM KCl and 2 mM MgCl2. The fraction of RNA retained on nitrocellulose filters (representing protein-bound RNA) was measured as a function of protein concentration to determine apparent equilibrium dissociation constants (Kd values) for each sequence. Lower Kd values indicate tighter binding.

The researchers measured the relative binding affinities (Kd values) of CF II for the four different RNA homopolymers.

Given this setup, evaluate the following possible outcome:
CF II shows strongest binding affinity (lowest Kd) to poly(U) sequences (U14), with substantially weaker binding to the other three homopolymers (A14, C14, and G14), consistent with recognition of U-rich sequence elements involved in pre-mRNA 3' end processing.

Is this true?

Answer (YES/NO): NO